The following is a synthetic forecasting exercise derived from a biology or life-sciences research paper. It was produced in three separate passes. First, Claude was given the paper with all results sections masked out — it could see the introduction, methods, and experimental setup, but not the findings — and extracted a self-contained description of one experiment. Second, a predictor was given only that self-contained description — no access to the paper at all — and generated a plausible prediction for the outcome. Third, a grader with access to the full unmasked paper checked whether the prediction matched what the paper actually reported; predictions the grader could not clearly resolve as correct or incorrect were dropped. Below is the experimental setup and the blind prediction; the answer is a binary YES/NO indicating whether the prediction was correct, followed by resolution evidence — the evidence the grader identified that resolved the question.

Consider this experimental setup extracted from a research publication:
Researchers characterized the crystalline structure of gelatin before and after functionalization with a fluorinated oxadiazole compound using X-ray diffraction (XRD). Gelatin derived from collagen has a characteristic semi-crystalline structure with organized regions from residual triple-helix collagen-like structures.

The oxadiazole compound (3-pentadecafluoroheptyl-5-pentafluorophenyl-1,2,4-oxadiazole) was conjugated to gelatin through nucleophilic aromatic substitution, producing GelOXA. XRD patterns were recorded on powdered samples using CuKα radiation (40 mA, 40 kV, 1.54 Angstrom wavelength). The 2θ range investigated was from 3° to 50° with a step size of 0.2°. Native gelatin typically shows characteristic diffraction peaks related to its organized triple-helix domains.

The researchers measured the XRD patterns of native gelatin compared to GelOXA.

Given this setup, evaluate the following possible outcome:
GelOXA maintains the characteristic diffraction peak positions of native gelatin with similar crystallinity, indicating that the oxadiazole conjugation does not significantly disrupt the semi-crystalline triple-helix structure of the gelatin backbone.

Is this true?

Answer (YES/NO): NO